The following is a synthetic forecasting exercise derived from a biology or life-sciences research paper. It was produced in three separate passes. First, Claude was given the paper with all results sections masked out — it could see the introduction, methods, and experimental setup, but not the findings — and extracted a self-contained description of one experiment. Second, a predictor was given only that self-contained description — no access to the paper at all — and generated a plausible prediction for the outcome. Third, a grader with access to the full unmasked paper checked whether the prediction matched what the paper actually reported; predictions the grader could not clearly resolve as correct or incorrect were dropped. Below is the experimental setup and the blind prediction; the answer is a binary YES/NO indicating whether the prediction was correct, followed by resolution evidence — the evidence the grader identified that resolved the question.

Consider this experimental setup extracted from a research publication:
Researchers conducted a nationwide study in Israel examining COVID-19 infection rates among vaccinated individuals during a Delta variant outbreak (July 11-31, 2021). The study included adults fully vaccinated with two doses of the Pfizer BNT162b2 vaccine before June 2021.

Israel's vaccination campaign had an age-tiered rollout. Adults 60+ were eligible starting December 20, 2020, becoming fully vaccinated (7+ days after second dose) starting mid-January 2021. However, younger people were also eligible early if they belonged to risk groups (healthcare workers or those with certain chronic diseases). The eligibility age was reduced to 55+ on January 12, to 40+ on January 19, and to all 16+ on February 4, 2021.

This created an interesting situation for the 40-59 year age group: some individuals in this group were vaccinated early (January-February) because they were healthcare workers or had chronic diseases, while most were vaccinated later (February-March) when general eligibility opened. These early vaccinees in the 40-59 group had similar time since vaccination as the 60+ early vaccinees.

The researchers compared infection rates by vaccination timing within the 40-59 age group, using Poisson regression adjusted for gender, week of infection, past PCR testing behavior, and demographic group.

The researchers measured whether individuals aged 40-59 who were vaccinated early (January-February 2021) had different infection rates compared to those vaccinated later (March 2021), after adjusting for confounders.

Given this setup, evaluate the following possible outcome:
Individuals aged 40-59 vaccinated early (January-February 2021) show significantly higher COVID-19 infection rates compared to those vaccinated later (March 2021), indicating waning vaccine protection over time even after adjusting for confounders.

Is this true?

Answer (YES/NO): YES